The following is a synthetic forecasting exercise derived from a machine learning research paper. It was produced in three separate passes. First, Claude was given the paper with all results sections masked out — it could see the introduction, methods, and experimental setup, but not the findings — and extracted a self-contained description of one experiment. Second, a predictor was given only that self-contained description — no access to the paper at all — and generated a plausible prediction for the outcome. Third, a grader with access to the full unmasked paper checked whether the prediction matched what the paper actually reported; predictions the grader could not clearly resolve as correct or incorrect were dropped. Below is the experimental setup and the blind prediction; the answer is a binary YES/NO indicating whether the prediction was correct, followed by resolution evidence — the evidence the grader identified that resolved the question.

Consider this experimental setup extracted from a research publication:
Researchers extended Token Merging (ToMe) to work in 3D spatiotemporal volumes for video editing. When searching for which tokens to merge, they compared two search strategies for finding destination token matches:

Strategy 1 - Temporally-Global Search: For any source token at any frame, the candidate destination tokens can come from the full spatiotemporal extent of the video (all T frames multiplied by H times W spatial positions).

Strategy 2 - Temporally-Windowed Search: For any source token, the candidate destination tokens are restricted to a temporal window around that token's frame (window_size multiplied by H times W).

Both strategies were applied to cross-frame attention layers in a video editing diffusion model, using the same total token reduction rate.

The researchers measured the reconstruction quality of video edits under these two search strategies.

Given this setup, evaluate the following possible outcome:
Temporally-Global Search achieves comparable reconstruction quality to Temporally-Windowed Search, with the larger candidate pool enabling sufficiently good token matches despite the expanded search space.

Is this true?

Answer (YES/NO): NO